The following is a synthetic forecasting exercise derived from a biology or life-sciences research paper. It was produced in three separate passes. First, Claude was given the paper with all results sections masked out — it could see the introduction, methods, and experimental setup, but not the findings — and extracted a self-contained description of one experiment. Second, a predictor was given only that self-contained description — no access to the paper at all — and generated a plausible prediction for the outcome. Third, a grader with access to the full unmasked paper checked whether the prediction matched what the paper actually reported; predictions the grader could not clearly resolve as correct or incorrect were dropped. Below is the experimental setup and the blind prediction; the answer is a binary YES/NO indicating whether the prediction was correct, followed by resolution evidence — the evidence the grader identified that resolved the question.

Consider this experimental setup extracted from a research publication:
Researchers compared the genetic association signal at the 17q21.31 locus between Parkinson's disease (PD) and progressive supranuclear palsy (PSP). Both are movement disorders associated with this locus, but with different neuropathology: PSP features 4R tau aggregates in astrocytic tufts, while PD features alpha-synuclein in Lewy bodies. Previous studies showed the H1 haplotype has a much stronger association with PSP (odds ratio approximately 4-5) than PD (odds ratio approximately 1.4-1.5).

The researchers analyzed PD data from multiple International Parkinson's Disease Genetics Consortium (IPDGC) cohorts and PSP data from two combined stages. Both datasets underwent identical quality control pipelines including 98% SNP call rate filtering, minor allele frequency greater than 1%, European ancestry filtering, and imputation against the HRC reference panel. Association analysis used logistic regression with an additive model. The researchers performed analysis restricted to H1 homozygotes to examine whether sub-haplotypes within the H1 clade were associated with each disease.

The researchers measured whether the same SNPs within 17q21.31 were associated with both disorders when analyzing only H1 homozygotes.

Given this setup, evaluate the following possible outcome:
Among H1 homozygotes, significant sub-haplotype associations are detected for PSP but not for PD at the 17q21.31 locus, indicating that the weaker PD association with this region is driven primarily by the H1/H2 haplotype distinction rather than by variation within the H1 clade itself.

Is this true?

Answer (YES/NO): NO